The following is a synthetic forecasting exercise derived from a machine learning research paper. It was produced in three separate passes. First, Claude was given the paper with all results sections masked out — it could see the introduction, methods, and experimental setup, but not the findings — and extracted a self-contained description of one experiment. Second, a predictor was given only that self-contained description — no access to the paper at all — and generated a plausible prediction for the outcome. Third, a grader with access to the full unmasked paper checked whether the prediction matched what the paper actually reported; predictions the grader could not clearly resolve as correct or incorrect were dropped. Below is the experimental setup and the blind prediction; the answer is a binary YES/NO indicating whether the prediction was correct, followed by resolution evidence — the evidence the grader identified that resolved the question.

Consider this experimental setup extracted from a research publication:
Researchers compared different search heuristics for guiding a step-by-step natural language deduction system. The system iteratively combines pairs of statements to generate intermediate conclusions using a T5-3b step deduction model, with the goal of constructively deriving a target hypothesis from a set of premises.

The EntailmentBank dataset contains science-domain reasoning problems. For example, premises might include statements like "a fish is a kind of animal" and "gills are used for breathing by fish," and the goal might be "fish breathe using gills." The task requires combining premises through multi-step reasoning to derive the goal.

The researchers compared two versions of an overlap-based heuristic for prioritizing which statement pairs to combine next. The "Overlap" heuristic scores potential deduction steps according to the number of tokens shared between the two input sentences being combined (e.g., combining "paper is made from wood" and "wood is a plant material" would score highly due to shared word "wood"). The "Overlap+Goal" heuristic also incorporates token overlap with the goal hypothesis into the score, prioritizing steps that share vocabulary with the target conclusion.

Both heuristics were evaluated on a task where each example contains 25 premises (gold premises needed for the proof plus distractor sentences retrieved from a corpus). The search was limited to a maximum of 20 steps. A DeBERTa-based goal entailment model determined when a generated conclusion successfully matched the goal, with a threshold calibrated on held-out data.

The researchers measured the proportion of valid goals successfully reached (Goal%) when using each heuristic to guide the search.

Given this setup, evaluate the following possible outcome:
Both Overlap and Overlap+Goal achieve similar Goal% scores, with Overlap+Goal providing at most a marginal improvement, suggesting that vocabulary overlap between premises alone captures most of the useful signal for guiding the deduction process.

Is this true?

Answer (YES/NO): NO